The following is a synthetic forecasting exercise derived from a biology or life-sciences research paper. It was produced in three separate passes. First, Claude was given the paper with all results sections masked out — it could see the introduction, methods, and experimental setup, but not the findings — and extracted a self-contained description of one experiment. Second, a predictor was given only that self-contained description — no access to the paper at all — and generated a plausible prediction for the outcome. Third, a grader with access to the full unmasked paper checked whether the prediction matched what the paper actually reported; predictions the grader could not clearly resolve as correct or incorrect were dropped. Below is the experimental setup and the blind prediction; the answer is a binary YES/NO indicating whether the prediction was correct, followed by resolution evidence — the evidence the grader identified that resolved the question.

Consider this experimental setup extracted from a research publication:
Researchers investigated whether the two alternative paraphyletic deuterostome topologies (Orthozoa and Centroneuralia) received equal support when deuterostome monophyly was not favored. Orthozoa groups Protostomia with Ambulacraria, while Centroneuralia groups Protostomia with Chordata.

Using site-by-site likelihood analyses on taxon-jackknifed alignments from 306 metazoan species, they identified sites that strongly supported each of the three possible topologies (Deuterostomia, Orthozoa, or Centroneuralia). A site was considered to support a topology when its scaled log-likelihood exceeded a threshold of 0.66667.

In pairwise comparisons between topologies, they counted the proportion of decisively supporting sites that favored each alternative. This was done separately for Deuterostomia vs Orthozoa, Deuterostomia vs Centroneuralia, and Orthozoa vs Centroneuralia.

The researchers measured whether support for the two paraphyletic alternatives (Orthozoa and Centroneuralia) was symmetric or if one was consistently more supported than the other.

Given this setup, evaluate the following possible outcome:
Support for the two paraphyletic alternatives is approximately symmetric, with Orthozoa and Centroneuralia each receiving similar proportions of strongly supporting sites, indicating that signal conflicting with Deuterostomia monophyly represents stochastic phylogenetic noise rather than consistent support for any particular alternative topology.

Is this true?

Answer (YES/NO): NO